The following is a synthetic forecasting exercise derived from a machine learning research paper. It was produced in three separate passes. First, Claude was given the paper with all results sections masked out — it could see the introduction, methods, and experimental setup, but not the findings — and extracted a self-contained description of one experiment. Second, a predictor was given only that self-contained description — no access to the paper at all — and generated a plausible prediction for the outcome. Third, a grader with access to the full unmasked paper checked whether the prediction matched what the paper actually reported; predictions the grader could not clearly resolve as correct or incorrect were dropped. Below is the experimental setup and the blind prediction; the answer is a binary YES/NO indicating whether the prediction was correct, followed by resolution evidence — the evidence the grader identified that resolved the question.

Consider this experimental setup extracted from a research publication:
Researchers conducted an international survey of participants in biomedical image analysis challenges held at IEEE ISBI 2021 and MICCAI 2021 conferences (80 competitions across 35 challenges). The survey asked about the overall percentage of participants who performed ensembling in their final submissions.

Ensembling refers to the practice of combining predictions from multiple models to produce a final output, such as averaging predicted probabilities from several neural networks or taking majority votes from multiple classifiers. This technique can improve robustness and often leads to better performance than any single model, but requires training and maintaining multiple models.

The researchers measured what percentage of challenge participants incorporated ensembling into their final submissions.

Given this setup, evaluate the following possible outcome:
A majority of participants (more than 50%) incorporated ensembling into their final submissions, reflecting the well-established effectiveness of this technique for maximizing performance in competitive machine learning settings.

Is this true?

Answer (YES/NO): NO